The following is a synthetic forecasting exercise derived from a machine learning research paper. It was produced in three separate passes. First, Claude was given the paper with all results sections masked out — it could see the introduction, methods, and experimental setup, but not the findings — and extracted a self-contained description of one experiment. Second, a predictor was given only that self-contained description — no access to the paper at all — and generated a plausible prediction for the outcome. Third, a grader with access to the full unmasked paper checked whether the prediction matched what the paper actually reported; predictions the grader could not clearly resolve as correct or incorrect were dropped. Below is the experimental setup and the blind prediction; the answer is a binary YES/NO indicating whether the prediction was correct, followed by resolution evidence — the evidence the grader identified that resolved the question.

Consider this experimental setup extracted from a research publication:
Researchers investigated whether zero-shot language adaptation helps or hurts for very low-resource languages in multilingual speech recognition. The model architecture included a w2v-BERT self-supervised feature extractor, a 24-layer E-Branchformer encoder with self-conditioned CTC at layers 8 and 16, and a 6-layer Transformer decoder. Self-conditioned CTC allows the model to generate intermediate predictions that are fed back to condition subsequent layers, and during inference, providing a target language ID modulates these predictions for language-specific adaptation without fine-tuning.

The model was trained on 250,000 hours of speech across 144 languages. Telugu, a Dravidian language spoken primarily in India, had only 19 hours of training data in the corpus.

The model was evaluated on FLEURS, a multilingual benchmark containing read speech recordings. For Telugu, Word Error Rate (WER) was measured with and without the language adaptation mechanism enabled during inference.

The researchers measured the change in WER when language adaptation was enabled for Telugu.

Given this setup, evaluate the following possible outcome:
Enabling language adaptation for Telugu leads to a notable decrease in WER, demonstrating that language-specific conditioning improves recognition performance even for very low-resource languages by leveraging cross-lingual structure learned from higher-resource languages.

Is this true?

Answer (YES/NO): NO